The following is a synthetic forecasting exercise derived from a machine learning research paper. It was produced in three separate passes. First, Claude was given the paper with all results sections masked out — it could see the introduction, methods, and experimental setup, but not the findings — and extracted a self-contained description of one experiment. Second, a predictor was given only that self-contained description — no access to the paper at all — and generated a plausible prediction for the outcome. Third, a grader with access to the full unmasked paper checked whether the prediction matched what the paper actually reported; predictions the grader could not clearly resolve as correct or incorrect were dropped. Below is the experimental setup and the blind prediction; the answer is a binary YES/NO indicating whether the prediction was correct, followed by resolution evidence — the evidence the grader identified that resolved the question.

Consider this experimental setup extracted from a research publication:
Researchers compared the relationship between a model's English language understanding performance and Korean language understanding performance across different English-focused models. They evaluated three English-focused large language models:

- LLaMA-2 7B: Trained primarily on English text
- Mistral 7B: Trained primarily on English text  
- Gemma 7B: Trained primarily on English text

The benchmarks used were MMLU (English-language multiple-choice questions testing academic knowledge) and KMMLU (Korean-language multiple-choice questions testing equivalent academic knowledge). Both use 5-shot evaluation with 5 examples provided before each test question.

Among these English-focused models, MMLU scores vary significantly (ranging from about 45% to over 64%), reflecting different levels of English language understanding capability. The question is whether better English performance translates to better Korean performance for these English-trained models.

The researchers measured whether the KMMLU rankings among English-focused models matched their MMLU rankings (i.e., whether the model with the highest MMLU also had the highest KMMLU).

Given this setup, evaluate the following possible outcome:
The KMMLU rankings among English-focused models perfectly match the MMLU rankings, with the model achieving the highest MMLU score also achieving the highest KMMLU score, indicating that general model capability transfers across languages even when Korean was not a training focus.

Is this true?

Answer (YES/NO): NO